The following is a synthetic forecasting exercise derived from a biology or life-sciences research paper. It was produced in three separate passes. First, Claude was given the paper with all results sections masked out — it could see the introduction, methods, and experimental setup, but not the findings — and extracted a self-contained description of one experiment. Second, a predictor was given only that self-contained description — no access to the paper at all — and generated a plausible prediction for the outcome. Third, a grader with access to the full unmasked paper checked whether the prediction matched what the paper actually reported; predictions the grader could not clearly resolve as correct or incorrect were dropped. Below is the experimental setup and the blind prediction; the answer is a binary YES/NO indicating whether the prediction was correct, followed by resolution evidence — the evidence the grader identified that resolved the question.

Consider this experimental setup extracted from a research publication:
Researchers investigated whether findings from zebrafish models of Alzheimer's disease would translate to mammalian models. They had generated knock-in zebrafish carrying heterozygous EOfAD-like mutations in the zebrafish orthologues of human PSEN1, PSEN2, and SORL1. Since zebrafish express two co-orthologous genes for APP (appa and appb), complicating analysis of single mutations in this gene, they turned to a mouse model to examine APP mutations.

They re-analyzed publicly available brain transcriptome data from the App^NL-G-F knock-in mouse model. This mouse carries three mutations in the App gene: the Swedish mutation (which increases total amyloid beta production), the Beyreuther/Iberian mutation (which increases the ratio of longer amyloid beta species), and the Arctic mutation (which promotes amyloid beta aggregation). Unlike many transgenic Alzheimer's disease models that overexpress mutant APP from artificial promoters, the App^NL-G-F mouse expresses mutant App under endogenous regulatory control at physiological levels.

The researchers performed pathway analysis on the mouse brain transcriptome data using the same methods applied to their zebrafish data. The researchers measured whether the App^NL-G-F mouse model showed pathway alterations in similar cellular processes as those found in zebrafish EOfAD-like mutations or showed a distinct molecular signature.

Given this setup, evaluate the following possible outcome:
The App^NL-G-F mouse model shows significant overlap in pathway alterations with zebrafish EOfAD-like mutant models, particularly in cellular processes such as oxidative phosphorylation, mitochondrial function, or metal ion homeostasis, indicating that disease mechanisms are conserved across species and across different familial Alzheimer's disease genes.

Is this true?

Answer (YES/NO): NO